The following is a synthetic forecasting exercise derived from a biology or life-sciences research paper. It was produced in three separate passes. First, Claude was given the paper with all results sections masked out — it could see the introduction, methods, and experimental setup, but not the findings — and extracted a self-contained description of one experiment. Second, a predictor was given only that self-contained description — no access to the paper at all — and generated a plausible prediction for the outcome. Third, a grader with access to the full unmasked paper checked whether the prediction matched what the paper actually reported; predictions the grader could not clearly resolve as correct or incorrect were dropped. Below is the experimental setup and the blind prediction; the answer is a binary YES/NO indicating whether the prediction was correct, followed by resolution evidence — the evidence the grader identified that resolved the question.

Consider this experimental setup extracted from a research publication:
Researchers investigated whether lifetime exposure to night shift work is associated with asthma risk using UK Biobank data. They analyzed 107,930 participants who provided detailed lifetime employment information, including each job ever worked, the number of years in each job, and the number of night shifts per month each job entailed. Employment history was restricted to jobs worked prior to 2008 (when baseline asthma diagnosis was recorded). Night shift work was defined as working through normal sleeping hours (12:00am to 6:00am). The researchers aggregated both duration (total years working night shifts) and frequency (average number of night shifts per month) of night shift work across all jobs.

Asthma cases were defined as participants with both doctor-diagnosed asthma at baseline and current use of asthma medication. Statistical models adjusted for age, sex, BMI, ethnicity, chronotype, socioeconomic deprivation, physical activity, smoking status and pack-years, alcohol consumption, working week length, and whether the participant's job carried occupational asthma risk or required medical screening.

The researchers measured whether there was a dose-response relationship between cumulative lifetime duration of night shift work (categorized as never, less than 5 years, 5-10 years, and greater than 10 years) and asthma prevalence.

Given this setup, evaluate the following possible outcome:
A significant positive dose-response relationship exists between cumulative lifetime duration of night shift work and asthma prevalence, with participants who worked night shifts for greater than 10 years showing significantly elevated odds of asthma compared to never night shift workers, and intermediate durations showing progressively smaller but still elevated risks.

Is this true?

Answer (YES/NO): NO